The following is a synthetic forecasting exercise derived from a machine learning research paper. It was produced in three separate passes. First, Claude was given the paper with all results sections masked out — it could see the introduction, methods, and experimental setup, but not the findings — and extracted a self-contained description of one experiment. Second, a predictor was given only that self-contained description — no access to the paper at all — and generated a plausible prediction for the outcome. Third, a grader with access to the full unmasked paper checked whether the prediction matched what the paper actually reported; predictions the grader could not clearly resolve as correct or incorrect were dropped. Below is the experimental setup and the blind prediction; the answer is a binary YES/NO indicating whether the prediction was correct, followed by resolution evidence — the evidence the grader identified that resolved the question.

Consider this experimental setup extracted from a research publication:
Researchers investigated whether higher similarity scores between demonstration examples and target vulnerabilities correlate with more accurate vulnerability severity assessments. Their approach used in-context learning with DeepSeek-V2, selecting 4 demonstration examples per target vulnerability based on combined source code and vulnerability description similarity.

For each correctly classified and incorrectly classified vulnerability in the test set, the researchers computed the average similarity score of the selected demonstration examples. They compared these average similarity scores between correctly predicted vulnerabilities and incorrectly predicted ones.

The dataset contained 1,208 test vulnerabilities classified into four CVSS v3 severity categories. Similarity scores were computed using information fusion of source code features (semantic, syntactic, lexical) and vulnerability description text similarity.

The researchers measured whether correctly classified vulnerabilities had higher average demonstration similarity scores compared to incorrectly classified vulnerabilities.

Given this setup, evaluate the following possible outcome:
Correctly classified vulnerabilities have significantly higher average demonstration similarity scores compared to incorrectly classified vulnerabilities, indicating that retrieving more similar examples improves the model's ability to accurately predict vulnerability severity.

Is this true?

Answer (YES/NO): YES